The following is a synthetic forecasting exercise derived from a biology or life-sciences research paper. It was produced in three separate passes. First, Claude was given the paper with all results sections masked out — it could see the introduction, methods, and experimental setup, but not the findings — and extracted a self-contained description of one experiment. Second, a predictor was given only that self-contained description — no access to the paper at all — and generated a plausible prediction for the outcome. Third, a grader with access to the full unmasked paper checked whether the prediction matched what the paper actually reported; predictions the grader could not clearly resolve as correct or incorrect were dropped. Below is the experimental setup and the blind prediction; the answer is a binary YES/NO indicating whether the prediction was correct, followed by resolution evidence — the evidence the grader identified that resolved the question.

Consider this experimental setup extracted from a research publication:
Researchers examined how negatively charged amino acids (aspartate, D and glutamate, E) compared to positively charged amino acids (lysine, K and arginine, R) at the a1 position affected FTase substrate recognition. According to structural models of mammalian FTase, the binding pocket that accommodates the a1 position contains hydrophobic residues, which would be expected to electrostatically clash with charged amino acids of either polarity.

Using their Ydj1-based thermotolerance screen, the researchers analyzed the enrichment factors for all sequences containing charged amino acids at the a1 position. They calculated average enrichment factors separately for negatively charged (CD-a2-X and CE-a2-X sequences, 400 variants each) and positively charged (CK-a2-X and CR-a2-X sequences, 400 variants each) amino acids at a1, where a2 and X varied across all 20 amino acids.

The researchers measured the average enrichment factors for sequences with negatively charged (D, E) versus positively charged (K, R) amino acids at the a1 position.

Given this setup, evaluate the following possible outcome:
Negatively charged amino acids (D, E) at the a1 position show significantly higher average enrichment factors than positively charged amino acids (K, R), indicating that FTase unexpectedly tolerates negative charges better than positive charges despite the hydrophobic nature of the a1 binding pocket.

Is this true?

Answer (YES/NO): NO